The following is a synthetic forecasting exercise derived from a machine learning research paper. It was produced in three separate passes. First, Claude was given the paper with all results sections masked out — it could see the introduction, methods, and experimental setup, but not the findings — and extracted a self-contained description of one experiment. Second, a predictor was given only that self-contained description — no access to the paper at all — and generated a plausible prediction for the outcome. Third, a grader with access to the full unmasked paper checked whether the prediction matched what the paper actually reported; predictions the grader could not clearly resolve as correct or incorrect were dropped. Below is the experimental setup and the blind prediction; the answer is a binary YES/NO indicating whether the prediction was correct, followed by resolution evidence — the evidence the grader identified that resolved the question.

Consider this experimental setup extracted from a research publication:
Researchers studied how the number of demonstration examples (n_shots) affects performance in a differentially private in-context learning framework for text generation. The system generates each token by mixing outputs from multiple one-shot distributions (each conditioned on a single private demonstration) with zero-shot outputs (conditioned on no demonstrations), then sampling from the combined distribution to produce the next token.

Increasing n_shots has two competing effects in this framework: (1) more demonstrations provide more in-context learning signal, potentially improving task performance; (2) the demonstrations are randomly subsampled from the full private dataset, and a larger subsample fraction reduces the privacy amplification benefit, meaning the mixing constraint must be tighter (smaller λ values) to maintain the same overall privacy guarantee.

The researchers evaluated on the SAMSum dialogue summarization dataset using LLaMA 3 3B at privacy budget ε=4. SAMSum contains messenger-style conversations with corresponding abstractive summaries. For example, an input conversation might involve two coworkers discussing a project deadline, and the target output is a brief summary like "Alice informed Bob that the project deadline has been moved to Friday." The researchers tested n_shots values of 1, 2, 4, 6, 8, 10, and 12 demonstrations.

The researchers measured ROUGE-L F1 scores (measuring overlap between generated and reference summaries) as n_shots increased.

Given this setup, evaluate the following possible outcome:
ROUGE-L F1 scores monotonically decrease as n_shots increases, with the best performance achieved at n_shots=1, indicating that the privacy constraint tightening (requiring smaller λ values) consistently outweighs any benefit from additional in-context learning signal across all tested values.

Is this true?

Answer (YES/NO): NO